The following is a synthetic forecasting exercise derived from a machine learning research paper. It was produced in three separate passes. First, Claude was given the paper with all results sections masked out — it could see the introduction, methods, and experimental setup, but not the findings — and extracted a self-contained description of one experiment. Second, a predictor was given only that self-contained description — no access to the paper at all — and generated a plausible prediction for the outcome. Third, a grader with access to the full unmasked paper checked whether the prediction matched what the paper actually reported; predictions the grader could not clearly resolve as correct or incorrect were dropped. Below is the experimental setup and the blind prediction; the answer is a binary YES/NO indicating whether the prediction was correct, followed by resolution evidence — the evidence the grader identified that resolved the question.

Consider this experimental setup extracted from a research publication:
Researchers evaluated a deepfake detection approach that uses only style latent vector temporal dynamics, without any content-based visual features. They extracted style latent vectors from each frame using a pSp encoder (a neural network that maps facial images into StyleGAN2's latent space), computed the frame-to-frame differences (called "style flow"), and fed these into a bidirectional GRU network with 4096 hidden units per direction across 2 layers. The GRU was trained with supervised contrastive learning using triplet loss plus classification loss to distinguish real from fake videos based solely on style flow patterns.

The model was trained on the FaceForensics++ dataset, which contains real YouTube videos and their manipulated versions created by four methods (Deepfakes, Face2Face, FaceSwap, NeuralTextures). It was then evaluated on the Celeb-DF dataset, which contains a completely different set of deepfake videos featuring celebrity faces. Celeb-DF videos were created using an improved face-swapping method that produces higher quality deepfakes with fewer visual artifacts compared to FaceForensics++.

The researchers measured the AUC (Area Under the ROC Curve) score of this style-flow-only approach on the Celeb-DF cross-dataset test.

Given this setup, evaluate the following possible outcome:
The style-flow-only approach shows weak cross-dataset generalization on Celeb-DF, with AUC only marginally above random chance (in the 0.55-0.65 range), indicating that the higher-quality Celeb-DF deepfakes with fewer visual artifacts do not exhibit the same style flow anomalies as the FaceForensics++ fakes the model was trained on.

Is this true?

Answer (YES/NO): YES